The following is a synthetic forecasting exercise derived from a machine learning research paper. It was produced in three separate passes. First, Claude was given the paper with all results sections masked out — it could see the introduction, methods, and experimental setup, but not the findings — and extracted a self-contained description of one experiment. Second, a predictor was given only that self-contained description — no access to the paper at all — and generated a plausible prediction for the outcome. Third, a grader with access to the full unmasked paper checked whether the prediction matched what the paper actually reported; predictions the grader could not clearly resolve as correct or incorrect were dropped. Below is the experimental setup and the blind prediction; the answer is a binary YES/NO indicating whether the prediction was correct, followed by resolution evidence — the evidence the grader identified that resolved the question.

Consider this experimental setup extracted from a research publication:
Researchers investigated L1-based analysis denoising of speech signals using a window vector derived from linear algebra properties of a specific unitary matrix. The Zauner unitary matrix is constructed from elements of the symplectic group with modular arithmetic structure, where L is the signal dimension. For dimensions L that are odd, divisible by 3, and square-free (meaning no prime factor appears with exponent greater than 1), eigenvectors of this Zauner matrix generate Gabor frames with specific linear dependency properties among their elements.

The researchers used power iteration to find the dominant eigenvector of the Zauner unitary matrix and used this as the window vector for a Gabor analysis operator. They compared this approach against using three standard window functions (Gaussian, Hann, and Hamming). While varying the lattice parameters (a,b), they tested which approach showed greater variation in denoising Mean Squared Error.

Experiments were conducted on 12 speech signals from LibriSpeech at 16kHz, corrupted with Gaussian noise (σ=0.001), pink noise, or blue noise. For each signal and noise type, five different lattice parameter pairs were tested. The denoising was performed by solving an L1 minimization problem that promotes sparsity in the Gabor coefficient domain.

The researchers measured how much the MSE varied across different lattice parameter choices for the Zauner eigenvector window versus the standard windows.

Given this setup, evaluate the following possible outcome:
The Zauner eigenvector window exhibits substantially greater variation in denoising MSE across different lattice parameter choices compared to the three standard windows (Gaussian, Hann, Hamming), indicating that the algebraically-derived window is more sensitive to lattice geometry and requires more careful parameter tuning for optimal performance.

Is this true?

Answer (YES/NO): YES